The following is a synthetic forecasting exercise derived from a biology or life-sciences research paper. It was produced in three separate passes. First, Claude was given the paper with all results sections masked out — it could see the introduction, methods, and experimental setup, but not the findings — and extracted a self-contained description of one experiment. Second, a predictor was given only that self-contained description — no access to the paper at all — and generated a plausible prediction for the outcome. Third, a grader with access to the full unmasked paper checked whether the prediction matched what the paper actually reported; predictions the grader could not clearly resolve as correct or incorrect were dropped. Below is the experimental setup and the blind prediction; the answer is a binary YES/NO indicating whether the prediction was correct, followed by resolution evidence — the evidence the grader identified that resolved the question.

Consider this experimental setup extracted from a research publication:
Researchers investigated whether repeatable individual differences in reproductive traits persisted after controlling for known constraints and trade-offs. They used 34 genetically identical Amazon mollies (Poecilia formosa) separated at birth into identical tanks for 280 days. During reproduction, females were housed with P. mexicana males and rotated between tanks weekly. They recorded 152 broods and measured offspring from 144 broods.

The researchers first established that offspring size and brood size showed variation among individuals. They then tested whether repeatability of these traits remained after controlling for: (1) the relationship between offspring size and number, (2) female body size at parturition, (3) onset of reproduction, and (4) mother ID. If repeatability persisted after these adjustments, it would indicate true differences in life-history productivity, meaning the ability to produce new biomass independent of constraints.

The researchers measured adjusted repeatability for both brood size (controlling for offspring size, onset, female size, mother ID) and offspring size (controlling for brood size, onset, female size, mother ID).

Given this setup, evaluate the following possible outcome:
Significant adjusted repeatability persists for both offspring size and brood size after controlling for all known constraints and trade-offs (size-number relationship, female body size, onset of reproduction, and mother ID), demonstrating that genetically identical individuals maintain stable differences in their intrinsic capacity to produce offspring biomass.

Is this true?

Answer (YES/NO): YES